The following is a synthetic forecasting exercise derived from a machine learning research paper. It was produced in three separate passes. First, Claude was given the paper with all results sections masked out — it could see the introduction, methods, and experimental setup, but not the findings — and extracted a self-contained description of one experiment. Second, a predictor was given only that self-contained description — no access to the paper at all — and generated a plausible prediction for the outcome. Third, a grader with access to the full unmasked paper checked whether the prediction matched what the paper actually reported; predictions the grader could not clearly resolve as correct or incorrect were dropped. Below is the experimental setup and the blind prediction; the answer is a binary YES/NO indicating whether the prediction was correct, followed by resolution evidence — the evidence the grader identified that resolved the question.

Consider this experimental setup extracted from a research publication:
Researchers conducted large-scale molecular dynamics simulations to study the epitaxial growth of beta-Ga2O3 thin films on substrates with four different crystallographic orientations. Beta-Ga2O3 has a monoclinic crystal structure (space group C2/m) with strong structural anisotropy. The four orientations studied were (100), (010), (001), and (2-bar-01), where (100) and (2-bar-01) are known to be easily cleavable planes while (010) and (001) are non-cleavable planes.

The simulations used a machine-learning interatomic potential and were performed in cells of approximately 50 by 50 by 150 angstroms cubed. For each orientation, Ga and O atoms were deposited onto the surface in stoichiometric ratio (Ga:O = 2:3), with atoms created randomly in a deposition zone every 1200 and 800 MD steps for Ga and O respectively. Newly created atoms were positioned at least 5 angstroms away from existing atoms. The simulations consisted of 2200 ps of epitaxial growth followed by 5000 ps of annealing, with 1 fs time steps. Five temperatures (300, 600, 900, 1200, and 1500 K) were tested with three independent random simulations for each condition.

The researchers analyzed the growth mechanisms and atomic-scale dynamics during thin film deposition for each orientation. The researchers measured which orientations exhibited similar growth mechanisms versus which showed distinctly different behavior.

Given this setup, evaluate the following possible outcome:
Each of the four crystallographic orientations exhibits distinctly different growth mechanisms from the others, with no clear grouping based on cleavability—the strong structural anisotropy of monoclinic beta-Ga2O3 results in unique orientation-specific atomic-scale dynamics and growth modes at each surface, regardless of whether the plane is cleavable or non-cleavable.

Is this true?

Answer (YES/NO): NO